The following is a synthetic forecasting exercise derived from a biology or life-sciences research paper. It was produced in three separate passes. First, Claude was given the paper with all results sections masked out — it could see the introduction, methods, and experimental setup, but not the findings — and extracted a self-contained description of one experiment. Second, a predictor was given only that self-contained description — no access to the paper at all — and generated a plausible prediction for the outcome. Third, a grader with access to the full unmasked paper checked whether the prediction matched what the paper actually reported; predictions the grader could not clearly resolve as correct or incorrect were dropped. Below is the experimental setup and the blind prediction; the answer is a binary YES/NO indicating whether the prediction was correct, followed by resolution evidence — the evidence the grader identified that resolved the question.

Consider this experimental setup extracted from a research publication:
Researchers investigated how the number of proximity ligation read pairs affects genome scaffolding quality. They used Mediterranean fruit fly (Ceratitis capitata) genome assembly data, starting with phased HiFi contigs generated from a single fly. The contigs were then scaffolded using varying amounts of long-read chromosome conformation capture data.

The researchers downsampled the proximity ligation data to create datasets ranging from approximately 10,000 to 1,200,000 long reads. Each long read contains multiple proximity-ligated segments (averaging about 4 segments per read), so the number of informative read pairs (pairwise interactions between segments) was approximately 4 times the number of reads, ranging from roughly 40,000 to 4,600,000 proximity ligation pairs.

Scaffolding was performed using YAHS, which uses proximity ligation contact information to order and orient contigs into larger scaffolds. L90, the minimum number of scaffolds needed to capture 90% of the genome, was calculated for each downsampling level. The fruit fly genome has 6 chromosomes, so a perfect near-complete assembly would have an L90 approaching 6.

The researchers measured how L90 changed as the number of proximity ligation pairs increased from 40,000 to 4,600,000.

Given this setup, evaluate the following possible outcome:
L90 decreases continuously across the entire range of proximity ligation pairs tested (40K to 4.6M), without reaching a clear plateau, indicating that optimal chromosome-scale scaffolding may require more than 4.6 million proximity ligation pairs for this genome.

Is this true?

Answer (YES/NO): NO